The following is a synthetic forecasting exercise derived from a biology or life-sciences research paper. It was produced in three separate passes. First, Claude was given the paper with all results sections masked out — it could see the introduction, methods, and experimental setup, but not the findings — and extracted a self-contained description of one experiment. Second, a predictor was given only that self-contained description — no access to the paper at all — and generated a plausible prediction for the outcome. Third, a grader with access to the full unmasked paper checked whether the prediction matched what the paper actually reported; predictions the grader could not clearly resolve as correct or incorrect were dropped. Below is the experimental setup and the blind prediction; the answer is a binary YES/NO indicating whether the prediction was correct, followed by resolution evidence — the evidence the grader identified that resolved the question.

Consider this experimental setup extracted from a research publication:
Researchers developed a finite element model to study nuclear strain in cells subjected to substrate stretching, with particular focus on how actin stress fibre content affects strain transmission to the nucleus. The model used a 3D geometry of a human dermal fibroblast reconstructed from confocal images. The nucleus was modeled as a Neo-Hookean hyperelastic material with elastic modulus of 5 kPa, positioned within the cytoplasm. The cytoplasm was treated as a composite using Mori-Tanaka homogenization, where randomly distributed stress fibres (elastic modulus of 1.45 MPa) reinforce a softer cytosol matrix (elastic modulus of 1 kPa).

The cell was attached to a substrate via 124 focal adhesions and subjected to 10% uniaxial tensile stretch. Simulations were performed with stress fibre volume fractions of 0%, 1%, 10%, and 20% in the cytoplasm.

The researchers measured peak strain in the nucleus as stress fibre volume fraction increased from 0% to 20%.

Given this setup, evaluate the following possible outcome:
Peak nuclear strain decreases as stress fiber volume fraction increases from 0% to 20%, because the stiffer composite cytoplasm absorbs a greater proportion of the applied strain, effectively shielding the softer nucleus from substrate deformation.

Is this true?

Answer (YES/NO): YES